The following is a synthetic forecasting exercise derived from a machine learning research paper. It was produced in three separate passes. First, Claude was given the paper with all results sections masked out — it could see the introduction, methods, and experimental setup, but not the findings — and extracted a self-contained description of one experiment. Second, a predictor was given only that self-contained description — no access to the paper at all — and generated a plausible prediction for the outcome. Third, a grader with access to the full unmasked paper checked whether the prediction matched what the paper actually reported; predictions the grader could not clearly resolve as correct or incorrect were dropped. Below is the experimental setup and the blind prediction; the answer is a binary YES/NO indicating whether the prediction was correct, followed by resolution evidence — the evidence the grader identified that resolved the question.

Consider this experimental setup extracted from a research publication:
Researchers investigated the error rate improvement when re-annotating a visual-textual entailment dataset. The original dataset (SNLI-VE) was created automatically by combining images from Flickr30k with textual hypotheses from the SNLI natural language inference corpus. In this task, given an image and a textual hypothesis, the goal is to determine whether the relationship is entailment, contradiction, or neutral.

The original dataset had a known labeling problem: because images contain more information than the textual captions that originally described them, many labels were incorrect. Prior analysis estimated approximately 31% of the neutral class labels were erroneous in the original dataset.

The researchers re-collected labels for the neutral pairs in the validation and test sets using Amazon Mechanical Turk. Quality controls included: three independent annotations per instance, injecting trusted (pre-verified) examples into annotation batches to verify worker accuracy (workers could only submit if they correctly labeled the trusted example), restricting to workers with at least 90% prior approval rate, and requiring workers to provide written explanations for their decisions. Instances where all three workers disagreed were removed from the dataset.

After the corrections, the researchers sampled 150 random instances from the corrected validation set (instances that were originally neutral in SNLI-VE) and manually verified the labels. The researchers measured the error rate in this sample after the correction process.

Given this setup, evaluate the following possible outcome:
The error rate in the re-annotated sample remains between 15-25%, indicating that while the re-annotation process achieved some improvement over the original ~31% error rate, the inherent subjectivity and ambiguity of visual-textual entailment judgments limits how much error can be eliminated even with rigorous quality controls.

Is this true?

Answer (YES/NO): NO